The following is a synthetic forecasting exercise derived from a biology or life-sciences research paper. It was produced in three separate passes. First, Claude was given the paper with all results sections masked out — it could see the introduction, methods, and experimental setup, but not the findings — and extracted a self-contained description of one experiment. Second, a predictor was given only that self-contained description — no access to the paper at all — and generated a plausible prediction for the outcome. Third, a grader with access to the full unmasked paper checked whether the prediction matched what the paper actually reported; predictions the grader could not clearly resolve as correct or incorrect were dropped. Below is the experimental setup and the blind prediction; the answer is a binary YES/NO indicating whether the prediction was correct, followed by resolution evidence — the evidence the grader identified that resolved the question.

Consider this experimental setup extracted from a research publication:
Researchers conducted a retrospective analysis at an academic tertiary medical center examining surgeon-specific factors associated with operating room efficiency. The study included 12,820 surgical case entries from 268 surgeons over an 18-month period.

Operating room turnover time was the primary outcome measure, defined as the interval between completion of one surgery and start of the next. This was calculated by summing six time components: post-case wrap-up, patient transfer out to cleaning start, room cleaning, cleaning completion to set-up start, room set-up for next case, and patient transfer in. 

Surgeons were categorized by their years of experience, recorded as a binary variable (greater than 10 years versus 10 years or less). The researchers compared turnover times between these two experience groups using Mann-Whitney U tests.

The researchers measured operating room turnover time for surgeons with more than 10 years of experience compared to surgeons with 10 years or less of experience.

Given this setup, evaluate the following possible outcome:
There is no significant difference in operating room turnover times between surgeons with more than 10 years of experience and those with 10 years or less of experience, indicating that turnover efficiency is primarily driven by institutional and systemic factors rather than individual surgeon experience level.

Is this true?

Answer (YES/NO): NO